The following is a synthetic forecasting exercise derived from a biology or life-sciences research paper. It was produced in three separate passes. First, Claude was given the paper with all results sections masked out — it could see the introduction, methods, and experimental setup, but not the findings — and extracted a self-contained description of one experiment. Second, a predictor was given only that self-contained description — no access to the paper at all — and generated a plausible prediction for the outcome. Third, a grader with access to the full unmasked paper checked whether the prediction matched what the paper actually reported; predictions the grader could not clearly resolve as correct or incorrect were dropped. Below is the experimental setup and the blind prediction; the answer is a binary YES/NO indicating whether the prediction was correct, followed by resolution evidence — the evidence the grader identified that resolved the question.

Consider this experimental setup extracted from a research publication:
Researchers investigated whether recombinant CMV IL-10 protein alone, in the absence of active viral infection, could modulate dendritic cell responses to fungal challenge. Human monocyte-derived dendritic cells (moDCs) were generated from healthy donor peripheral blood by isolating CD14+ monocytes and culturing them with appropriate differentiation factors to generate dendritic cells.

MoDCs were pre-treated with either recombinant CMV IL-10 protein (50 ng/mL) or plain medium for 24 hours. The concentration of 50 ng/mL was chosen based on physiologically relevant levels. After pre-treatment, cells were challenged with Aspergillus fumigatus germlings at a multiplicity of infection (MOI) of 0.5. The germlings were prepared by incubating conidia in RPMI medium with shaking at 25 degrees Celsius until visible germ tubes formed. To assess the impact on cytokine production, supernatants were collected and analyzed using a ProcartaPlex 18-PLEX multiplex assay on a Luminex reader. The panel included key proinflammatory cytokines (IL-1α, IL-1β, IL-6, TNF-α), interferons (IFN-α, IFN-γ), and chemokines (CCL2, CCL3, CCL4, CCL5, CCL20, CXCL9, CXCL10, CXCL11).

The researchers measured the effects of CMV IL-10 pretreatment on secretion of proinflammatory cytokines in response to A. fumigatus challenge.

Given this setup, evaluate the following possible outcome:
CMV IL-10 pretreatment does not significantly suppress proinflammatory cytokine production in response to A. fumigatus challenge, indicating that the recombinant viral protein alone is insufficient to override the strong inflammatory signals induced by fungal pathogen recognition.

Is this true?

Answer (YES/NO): NO